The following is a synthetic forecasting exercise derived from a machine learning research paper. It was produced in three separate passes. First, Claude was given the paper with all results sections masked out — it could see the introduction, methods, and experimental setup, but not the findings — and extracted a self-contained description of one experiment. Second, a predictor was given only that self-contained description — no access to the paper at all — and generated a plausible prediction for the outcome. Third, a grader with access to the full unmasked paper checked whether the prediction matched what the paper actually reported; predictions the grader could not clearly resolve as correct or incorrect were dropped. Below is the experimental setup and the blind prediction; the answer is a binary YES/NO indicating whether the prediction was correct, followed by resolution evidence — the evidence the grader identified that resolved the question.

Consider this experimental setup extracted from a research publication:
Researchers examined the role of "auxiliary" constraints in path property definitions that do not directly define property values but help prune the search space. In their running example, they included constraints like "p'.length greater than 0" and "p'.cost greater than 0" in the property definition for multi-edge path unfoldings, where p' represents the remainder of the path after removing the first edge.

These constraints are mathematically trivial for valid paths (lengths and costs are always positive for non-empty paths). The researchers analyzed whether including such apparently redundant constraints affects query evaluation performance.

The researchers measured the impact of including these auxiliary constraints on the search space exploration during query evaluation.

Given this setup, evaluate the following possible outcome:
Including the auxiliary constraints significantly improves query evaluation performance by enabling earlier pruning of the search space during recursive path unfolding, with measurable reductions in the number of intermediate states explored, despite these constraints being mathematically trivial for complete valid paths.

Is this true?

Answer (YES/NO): YES